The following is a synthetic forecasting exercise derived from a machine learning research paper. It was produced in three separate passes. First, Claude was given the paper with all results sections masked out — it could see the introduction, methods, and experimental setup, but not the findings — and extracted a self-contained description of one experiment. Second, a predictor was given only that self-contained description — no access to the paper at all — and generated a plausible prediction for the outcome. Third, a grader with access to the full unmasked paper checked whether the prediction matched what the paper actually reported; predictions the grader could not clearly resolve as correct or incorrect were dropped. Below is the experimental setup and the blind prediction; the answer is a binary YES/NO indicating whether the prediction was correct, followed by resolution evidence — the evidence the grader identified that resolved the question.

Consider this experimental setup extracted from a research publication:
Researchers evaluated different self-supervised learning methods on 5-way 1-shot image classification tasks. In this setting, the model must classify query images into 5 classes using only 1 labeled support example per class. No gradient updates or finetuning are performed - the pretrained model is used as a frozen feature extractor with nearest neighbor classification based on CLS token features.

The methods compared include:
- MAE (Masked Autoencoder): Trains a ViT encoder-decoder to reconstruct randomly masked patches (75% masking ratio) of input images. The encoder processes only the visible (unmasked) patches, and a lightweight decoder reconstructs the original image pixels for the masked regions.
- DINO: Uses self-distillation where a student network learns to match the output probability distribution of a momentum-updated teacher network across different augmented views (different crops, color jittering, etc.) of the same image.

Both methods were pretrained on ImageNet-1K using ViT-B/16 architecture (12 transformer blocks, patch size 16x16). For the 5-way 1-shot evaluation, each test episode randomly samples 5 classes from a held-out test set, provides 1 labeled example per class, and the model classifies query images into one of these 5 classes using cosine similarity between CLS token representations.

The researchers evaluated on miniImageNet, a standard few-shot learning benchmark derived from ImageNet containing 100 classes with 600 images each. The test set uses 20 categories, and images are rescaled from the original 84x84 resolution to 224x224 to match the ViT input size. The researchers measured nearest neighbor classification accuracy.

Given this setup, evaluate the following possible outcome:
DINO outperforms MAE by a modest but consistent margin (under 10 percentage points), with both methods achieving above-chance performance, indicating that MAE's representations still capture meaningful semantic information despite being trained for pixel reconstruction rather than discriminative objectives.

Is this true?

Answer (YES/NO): NO